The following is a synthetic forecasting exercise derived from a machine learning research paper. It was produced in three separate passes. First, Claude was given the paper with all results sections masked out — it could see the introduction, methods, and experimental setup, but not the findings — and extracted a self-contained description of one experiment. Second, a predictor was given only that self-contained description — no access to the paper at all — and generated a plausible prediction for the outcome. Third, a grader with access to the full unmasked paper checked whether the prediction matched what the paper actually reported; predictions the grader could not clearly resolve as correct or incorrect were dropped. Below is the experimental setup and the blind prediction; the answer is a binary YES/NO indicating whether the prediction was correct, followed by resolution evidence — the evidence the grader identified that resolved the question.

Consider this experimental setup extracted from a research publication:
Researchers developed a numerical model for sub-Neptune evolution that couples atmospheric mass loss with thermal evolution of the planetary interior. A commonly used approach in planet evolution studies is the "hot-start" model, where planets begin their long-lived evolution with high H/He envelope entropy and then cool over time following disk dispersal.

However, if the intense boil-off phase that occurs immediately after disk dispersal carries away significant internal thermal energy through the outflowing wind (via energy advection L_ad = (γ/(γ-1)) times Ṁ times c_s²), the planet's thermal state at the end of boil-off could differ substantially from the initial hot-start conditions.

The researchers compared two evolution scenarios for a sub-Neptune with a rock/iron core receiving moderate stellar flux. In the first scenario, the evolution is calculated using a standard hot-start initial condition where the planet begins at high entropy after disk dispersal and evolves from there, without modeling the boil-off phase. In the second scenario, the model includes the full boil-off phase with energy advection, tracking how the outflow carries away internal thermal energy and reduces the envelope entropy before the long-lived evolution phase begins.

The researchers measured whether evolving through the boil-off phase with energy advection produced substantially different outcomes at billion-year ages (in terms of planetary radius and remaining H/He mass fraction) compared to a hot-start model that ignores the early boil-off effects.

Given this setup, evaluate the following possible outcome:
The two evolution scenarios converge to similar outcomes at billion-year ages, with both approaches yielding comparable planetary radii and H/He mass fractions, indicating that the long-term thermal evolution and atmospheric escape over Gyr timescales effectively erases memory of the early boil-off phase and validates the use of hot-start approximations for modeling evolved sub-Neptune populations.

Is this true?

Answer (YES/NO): NO